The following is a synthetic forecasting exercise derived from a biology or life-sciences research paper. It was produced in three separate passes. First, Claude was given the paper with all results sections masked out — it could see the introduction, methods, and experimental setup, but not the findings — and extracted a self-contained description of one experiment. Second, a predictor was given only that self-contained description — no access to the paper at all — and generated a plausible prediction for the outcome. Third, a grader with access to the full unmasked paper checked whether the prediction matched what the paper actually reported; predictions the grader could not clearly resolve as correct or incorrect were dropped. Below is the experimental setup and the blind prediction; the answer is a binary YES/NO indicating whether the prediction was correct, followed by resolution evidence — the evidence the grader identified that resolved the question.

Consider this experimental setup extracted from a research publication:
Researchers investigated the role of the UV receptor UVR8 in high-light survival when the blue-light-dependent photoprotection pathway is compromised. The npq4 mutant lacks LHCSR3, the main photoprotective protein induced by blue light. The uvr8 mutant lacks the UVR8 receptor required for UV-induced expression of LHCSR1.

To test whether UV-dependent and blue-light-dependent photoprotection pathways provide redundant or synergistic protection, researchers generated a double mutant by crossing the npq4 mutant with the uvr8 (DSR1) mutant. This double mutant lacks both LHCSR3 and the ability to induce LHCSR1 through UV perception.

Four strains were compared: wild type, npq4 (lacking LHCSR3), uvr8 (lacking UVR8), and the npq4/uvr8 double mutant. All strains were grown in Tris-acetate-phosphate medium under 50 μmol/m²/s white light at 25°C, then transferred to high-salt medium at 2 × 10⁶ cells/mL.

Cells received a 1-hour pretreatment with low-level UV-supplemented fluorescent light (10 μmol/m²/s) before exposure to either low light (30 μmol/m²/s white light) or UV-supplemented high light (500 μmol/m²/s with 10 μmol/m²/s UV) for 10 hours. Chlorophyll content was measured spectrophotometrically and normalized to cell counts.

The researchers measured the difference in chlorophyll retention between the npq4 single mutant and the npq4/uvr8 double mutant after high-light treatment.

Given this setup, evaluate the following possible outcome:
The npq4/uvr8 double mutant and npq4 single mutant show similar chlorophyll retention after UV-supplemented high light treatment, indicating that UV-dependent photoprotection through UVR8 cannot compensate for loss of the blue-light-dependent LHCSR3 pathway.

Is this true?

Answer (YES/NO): NO